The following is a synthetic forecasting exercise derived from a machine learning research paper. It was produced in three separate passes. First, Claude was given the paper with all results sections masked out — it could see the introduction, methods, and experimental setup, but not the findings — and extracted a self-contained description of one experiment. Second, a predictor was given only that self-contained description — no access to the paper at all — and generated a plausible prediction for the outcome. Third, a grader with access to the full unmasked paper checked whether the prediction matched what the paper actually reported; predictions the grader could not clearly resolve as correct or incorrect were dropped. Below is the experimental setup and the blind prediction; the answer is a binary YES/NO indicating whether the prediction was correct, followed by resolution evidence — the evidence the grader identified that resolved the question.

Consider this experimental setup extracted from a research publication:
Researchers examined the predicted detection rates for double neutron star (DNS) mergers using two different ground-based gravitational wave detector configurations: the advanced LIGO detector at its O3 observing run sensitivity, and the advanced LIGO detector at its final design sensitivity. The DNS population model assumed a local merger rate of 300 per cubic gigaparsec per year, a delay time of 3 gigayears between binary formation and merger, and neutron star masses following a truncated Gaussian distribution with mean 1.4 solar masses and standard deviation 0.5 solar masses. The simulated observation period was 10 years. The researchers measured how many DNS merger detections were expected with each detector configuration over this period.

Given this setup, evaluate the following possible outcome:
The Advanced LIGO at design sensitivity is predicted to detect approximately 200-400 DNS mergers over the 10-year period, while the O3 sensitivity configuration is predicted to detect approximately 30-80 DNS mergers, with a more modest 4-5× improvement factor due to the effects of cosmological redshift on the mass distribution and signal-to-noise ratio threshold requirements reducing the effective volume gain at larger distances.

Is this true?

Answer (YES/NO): YES